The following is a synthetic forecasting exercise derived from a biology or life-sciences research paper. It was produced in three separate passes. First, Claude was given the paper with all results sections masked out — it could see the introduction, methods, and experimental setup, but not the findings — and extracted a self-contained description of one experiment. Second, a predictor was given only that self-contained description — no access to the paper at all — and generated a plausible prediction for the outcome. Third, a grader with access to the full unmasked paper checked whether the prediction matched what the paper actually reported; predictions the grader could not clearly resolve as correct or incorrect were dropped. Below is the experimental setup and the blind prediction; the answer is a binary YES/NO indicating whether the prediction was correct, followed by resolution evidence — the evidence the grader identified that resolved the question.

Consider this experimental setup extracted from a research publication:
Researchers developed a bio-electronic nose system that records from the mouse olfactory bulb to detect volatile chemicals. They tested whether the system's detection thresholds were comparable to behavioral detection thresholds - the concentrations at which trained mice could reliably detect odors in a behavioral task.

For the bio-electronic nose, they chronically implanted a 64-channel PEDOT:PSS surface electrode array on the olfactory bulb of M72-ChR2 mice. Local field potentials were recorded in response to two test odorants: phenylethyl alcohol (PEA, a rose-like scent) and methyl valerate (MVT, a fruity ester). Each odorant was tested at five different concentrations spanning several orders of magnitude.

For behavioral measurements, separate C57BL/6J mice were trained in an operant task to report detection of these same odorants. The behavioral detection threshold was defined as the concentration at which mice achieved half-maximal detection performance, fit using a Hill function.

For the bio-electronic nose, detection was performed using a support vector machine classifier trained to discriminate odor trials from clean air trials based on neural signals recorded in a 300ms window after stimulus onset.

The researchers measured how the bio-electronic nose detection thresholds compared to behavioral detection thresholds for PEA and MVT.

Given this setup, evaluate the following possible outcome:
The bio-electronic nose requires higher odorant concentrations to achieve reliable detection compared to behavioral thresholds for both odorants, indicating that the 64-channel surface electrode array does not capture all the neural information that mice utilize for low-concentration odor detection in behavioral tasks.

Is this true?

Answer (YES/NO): NO